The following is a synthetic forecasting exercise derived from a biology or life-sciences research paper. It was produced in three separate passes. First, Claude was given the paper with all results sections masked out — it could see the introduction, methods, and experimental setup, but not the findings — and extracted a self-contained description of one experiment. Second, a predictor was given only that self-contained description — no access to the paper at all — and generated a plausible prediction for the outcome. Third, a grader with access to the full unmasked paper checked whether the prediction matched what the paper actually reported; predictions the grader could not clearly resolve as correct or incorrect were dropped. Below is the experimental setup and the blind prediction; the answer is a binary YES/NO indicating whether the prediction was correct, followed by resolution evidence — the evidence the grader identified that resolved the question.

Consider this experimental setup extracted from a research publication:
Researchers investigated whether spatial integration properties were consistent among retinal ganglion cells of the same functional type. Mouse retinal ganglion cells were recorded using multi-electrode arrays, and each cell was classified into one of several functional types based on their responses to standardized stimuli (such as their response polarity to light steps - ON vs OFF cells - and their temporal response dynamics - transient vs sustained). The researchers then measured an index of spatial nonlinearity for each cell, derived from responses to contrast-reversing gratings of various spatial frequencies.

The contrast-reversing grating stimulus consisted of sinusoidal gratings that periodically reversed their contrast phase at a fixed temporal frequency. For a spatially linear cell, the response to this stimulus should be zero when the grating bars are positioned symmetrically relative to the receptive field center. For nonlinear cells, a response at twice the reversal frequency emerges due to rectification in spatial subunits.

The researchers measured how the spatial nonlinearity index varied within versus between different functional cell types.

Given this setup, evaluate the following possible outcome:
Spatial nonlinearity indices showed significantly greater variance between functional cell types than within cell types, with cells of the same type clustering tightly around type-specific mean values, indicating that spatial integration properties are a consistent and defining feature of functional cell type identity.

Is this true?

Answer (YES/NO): NO